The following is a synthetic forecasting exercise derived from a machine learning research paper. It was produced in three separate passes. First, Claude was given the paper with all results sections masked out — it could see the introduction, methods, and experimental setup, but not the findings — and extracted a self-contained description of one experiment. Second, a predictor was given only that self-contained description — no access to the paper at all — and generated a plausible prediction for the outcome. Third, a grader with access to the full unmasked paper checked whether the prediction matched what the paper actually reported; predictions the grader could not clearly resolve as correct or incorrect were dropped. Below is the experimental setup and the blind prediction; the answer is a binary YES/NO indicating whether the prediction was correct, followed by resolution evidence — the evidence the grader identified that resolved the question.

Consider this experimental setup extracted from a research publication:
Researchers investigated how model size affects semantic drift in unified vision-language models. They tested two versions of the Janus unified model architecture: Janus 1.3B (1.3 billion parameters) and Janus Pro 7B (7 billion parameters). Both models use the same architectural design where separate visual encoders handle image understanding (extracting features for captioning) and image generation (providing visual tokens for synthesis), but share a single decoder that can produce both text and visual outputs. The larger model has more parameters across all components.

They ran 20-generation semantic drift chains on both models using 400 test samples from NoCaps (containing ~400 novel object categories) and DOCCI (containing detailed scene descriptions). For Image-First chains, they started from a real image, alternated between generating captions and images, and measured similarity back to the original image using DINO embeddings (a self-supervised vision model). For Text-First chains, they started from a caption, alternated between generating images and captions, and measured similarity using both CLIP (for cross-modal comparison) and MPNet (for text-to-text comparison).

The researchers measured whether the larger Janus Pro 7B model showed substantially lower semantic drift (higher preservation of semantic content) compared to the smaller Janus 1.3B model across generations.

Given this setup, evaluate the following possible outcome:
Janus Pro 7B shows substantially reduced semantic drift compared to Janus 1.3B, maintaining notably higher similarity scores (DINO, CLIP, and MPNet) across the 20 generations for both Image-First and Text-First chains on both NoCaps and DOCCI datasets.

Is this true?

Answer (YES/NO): NO